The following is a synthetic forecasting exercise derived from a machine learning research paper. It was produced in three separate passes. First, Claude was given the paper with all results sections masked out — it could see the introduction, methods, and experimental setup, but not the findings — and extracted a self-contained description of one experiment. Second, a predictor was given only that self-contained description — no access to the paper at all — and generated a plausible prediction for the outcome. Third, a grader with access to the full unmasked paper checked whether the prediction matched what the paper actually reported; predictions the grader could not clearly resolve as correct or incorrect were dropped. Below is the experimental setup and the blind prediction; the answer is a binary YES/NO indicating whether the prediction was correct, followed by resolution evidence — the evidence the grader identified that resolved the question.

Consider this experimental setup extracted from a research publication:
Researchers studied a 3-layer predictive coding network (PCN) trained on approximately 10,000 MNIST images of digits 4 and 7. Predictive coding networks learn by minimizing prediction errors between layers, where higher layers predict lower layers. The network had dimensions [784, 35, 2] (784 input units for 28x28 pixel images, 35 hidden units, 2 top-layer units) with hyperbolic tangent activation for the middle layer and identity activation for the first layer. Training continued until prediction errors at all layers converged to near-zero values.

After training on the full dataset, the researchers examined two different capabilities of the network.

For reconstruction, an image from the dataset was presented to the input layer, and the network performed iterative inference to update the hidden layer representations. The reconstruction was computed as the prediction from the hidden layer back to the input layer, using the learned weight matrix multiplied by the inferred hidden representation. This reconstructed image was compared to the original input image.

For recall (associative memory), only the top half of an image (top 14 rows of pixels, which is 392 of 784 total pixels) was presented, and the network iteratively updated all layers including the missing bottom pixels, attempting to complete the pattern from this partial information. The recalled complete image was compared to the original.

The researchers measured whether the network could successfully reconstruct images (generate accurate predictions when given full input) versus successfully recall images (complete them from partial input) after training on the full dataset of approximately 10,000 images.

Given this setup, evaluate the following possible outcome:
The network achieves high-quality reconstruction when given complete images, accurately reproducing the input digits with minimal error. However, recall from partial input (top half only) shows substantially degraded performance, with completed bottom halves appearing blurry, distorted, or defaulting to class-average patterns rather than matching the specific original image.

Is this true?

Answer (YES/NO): YES